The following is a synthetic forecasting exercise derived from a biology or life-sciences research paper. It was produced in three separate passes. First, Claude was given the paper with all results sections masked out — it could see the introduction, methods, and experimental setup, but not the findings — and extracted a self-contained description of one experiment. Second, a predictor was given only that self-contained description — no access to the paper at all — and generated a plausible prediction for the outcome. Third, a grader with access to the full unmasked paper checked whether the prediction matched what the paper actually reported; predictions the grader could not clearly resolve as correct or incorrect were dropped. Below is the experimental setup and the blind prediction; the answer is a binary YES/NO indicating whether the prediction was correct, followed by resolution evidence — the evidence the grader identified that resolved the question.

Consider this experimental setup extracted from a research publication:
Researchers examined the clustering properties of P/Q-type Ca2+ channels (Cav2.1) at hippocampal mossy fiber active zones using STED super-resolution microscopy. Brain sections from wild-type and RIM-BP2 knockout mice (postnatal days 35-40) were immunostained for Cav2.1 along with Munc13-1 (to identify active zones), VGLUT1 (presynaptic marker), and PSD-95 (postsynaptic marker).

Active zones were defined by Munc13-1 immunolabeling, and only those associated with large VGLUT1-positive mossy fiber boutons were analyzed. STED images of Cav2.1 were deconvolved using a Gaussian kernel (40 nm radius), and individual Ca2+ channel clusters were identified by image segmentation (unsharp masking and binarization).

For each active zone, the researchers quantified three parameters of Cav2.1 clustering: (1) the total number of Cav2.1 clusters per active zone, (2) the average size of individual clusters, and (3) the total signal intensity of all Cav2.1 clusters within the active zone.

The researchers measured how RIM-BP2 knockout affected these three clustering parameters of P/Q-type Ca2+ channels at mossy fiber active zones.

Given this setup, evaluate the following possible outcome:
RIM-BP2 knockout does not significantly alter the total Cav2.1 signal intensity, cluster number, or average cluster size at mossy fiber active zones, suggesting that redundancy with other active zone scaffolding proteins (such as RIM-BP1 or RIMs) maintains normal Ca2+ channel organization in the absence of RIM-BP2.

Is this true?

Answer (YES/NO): NO